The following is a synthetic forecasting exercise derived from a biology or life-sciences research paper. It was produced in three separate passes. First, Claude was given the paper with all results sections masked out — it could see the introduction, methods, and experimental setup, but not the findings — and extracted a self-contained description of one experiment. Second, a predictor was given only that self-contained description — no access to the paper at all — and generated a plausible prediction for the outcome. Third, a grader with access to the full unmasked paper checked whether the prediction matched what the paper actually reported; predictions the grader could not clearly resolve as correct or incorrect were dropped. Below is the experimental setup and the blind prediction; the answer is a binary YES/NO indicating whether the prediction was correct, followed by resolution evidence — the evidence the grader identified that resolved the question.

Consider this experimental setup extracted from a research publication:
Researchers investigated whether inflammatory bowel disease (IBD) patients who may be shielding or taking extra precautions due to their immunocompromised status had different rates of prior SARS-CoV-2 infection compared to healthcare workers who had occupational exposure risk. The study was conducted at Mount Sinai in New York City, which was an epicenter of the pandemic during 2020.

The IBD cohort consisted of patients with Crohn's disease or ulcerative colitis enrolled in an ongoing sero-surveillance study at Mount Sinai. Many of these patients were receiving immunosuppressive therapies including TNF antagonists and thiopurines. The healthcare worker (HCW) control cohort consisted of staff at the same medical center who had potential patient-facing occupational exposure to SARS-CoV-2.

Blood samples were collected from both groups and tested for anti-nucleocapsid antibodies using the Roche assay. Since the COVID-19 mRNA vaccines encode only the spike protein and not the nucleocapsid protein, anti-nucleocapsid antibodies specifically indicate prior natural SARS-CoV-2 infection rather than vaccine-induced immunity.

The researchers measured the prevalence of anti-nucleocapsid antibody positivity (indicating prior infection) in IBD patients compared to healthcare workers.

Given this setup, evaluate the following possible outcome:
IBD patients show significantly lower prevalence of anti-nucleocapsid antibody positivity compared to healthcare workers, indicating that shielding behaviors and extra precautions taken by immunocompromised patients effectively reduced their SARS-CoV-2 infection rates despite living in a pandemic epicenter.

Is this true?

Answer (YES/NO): NO